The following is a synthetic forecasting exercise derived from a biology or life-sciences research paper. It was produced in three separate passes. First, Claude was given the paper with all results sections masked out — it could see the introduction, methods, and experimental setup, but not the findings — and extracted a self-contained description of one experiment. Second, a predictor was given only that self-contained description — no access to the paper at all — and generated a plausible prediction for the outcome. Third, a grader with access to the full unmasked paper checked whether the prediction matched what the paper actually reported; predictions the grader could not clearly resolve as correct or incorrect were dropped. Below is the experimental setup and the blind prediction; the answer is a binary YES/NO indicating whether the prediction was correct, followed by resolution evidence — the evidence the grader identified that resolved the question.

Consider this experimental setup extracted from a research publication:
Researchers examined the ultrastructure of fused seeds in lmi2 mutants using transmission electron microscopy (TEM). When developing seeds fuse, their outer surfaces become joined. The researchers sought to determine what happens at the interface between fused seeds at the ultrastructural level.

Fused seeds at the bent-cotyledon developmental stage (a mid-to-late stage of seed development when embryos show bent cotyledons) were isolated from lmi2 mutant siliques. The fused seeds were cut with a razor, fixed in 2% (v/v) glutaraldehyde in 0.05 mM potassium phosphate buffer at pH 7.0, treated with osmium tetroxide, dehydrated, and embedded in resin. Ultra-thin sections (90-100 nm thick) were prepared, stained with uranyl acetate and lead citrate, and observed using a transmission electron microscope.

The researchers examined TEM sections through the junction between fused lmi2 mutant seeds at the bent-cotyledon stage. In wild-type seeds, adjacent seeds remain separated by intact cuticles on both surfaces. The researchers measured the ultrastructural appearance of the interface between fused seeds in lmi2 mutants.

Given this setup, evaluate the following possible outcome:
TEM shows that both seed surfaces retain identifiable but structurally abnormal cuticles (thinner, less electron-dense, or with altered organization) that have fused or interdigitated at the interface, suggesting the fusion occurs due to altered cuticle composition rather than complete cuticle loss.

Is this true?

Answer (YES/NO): NO